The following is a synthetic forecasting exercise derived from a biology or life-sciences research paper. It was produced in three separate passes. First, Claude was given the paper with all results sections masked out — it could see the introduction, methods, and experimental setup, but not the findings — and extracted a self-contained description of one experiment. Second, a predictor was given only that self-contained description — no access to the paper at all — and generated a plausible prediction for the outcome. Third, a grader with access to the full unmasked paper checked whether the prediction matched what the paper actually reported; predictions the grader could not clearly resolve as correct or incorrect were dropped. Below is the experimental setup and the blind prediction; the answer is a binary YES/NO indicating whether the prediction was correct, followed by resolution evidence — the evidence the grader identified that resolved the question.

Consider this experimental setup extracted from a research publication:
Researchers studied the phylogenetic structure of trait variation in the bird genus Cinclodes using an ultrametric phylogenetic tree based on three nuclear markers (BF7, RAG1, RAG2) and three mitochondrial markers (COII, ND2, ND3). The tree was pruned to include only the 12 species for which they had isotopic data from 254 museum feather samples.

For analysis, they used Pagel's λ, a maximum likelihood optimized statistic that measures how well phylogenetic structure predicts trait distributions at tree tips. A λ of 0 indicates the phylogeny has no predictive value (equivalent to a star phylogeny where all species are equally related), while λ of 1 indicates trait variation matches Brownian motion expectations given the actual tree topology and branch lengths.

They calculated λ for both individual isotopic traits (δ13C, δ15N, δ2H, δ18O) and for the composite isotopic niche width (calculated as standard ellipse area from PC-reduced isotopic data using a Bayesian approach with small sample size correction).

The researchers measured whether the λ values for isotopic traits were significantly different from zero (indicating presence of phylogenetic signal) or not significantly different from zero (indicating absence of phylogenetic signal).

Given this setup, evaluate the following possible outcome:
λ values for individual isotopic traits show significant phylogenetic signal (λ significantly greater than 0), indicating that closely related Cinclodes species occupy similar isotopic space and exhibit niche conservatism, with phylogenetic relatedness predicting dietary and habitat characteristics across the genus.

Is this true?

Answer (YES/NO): NO